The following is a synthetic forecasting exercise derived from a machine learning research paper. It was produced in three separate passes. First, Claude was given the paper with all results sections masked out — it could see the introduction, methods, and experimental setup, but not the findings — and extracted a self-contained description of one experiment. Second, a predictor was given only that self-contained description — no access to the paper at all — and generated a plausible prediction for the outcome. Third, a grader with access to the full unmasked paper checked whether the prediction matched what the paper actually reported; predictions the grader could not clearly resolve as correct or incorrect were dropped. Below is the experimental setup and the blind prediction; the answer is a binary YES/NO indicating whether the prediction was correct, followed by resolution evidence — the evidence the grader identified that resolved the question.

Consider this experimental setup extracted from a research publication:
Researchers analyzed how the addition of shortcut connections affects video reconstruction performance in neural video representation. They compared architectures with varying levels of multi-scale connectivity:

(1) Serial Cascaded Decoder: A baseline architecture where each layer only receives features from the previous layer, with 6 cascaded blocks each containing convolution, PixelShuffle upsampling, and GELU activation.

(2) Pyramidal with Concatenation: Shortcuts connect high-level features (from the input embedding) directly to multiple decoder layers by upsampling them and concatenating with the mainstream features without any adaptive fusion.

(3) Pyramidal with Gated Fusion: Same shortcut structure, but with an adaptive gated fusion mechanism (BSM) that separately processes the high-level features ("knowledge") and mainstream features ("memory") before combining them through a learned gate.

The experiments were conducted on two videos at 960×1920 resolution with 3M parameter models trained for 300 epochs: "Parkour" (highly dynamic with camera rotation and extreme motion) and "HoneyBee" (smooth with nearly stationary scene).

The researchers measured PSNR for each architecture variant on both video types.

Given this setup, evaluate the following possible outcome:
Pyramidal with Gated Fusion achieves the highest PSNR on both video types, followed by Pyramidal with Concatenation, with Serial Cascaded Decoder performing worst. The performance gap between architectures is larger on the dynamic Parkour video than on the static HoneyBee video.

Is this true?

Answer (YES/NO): NO